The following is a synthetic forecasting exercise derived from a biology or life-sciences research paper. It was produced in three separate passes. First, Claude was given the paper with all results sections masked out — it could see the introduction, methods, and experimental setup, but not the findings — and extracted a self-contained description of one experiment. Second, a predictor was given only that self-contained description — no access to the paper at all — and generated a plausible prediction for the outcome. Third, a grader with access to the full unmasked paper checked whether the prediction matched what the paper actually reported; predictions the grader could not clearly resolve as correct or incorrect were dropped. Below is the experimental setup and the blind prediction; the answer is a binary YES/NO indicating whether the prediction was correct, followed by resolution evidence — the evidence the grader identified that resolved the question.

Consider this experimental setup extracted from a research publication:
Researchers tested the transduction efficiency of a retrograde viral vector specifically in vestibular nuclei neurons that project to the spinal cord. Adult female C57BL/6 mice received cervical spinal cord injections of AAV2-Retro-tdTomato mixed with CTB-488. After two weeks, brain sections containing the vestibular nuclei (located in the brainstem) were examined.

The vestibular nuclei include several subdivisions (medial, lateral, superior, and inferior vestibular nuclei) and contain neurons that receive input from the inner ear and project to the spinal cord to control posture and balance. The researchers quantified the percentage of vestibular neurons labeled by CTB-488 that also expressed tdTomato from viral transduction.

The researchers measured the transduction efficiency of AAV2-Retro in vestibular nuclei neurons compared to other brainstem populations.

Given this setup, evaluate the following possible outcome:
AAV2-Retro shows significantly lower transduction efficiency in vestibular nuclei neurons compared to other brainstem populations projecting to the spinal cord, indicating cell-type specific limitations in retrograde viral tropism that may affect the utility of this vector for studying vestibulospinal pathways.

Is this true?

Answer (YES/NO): NO